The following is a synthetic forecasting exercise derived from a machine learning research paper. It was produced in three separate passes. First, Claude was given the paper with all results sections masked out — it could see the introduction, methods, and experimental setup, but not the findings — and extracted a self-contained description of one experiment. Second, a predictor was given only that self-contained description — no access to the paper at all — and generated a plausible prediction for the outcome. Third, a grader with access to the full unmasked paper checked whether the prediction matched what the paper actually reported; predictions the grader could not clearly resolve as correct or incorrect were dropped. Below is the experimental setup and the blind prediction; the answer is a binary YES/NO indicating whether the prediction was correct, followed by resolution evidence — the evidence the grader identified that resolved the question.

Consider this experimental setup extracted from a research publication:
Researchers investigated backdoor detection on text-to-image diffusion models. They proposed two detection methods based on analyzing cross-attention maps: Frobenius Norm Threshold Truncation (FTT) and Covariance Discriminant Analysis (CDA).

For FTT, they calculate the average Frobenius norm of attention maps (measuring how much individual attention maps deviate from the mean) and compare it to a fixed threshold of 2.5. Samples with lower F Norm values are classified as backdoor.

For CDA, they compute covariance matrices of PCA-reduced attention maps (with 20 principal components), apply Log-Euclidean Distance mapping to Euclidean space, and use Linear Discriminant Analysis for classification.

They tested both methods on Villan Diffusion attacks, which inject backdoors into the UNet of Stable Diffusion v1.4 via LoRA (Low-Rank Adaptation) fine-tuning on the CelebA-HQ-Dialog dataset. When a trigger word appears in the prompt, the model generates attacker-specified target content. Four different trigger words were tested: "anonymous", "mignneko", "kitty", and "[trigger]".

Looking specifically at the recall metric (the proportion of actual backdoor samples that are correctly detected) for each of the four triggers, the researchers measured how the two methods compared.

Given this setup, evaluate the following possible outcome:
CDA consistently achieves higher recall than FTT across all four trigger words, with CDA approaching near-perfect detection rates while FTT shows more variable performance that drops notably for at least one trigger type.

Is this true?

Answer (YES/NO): NO